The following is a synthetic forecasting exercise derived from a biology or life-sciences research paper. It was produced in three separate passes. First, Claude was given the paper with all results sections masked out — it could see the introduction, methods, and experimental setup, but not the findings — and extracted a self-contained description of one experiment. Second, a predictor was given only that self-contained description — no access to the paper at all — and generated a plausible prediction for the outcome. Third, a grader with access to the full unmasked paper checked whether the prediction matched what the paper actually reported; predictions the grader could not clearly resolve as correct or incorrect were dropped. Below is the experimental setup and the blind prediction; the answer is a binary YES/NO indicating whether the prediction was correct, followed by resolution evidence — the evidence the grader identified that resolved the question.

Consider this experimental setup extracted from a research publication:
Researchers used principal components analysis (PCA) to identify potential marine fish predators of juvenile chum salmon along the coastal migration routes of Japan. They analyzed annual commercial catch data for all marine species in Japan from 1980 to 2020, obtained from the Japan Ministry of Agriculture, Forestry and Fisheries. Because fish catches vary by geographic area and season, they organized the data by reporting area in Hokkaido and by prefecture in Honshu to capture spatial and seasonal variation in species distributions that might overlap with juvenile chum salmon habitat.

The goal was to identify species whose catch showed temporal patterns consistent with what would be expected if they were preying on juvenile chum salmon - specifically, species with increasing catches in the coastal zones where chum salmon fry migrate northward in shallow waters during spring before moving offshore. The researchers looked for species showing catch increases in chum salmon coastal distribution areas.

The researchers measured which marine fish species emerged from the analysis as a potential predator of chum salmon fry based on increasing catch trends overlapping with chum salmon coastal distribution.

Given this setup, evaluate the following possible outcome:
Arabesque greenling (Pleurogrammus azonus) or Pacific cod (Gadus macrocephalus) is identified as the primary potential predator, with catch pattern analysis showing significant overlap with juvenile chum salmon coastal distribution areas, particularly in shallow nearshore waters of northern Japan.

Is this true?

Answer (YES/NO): NO